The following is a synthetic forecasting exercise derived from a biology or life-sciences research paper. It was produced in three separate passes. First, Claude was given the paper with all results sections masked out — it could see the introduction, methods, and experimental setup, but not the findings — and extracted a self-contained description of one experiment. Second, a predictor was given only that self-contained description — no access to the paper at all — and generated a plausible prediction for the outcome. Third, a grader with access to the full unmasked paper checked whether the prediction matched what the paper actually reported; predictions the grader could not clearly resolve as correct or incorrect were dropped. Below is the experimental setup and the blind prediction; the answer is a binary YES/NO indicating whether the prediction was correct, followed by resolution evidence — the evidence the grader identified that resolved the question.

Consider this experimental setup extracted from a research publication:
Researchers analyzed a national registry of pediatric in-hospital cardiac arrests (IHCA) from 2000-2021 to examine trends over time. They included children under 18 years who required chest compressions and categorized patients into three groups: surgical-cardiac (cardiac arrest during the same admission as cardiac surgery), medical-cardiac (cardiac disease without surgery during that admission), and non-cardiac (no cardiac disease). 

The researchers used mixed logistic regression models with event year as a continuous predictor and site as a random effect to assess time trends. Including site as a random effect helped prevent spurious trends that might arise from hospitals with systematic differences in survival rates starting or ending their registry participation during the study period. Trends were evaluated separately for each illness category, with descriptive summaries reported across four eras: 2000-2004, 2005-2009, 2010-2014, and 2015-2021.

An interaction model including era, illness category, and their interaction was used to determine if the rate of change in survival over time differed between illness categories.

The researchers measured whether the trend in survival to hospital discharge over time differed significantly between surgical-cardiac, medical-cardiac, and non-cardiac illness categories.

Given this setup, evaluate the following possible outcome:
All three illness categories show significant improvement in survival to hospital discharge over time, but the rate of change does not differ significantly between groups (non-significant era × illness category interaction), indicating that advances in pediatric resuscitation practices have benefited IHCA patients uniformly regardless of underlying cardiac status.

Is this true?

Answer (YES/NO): NO